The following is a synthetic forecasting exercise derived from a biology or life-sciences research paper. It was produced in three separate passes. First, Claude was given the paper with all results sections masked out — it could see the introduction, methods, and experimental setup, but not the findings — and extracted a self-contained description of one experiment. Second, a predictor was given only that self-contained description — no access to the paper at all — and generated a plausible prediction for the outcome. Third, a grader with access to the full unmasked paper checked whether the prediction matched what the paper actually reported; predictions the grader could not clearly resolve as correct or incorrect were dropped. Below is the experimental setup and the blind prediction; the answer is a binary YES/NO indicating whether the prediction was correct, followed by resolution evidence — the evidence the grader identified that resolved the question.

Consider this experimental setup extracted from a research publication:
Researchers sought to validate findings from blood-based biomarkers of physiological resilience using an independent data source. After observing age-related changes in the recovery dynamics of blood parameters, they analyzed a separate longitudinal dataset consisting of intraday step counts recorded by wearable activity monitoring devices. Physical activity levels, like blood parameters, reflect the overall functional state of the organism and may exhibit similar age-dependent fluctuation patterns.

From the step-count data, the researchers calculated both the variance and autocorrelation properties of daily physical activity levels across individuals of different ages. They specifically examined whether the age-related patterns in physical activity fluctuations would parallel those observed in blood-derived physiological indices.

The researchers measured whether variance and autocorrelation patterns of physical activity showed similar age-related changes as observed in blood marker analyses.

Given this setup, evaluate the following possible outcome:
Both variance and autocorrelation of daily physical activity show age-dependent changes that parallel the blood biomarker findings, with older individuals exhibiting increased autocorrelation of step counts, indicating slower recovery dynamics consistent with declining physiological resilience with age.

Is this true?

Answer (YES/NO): YES